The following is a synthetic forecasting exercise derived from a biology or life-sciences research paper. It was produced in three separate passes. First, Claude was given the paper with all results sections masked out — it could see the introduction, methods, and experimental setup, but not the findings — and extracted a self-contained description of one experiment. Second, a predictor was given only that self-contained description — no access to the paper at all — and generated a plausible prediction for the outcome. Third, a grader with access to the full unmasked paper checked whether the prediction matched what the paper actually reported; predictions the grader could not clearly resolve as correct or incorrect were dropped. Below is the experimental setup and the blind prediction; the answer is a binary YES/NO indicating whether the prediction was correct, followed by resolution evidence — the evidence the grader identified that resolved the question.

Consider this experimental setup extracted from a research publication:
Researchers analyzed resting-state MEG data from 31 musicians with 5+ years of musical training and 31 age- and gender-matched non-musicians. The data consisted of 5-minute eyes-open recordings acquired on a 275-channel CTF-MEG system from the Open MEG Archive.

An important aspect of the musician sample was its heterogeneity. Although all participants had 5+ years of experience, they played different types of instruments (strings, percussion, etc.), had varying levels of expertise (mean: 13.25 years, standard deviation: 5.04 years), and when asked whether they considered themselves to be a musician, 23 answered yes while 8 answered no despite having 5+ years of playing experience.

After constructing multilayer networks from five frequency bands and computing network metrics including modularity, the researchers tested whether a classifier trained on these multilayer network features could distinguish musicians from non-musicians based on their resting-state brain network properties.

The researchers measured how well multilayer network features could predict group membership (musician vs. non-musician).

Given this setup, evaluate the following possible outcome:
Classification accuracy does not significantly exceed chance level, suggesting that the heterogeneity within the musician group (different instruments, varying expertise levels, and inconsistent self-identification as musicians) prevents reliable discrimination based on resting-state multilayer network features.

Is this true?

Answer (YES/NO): NO